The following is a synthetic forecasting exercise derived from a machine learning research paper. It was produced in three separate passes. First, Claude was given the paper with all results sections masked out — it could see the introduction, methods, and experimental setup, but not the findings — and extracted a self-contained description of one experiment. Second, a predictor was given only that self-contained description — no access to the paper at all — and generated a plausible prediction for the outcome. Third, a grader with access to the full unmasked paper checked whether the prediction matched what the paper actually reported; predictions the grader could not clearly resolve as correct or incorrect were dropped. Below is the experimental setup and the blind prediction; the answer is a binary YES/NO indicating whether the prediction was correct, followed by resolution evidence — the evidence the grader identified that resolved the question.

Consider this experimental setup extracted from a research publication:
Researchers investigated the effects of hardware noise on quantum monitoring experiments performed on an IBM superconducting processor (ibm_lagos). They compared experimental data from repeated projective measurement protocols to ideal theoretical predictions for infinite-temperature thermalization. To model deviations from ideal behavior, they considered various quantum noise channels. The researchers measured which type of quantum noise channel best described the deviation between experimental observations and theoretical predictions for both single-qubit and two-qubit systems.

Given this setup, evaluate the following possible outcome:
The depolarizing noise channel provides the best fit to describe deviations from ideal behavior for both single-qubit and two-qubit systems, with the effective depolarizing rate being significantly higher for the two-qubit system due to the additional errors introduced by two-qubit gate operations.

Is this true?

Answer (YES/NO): NO